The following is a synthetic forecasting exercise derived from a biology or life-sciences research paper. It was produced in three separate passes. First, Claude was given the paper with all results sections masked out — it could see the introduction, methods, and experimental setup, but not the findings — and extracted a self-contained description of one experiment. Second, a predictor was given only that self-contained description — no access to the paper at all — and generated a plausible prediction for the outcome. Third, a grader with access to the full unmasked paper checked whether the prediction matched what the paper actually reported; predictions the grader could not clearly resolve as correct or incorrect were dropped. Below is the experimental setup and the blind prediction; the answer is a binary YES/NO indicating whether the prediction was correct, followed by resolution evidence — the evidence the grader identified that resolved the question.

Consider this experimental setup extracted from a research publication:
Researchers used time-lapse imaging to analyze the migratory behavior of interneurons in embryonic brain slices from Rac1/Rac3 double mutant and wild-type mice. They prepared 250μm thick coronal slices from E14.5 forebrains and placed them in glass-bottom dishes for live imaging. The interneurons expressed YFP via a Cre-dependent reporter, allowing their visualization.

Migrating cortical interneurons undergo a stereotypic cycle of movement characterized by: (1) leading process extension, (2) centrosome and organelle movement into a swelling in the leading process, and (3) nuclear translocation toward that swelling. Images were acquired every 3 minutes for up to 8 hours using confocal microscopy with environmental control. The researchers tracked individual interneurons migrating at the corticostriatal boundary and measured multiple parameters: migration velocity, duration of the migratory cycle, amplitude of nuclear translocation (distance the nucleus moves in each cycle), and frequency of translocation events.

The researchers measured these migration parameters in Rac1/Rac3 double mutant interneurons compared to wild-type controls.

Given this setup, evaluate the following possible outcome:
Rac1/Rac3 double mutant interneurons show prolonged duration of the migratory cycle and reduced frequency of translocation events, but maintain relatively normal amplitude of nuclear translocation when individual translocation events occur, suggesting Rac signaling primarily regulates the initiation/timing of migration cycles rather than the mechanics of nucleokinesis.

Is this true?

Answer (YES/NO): NO